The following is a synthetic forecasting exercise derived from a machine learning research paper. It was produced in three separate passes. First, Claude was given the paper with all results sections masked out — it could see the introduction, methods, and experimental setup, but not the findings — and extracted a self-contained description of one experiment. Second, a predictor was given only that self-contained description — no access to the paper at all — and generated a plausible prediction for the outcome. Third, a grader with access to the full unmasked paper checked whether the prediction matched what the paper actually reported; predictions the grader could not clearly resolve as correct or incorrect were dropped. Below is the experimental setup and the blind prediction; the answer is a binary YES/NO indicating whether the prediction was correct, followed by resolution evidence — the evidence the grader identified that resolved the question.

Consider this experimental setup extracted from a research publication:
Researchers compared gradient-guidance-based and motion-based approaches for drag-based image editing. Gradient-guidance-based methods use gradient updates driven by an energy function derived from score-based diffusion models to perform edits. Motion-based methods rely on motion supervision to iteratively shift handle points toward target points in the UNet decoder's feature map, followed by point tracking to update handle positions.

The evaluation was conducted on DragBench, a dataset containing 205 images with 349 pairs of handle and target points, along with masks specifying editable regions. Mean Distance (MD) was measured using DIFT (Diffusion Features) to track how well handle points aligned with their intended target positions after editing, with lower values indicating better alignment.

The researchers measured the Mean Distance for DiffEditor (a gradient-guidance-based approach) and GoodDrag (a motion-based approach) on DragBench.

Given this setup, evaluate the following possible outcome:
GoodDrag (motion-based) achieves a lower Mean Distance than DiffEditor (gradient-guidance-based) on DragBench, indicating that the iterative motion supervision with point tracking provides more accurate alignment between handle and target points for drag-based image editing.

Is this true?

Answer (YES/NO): YES